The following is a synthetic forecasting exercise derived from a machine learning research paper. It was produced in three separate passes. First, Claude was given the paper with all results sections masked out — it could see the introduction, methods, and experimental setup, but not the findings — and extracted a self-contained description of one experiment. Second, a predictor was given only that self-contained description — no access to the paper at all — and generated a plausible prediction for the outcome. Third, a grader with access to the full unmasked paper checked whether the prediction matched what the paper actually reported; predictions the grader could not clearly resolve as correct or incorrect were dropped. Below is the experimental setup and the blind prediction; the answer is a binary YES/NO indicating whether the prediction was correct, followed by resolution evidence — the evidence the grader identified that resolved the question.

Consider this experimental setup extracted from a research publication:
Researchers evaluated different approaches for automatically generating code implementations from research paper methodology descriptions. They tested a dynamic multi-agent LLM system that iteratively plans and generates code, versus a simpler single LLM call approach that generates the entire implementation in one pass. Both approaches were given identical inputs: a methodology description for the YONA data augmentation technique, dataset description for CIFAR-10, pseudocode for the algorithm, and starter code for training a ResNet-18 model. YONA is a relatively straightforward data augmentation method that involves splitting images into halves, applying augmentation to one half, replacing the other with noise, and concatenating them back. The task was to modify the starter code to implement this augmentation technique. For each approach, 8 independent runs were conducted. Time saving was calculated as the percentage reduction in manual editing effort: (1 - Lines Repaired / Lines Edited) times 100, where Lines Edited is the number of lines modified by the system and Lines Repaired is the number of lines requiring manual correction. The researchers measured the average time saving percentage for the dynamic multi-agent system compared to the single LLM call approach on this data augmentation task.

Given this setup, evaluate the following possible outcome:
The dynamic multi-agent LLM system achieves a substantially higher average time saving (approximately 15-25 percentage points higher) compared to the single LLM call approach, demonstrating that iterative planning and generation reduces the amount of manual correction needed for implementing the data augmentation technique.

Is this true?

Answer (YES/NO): NO